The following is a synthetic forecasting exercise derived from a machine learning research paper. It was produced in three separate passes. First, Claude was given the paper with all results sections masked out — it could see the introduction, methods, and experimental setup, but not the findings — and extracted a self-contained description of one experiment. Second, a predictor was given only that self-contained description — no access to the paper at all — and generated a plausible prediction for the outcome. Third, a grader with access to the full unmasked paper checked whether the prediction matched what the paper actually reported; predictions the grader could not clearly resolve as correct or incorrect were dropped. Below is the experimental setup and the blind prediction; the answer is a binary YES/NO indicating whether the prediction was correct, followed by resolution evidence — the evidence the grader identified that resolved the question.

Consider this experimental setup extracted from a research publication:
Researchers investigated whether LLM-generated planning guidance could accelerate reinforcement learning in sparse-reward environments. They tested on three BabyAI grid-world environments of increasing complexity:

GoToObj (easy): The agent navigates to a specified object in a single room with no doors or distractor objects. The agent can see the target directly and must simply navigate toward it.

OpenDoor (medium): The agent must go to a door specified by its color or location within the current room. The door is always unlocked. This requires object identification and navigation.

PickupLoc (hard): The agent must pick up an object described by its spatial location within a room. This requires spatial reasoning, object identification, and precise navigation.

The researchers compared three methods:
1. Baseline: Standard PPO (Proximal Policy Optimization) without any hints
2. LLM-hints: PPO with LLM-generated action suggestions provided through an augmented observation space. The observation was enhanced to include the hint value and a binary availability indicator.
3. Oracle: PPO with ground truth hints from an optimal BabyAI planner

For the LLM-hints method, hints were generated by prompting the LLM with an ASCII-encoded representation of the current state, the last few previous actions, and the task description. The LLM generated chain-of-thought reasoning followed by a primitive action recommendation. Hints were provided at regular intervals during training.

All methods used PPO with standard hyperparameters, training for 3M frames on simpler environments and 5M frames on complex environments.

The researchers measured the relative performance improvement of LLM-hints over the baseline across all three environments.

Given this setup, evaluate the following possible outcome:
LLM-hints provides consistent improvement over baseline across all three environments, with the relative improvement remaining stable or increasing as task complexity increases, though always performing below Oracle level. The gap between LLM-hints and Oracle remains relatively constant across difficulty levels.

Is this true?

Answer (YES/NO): NO